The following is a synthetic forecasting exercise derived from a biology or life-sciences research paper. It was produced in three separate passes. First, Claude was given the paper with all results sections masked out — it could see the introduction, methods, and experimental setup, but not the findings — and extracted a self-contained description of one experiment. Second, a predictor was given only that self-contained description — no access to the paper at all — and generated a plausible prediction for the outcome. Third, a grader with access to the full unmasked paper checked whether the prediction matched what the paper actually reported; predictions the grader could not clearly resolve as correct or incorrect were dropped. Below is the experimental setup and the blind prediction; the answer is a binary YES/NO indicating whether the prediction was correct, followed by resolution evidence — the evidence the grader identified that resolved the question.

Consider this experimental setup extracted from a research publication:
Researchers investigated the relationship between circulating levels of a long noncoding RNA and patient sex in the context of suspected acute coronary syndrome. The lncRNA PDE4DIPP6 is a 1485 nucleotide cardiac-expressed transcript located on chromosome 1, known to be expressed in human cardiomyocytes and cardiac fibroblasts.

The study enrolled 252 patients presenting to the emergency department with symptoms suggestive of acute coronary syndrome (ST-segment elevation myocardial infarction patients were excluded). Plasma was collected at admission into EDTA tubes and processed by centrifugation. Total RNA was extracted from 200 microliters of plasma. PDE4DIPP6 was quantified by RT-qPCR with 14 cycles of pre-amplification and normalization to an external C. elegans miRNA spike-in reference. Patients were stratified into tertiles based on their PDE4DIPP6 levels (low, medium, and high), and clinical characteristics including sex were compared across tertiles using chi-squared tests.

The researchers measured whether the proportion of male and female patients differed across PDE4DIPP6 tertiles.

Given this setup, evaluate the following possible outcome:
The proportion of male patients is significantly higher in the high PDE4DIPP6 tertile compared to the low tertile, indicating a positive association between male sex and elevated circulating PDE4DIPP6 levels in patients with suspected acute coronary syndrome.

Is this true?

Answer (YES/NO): NO